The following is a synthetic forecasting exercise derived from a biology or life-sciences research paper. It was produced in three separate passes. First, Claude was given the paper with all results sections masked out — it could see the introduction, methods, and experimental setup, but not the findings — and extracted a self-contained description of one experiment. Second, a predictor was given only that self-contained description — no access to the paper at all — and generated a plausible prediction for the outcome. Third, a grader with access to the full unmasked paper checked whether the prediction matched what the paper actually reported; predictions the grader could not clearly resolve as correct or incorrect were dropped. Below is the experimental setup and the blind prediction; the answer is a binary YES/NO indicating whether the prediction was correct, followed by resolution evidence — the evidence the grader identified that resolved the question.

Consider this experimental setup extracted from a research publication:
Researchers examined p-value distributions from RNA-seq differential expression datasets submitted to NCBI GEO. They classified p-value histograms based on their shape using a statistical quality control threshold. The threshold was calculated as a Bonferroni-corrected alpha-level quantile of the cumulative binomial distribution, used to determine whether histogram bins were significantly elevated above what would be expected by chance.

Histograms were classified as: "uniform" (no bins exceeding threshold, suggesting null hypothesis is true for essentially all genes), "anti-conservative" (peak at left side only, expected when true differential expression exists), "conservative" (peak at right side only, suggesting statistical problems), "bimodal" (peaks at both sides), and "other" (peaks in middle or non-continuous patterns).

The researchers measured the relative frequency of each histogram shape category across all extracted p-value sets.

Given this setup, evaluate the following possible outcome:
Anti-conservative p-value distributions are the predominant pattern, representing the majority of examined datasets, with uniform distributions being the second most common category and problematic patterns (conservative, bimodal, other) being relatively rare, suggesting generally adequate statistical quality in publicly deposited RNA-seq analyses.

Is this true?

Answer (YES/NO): NO